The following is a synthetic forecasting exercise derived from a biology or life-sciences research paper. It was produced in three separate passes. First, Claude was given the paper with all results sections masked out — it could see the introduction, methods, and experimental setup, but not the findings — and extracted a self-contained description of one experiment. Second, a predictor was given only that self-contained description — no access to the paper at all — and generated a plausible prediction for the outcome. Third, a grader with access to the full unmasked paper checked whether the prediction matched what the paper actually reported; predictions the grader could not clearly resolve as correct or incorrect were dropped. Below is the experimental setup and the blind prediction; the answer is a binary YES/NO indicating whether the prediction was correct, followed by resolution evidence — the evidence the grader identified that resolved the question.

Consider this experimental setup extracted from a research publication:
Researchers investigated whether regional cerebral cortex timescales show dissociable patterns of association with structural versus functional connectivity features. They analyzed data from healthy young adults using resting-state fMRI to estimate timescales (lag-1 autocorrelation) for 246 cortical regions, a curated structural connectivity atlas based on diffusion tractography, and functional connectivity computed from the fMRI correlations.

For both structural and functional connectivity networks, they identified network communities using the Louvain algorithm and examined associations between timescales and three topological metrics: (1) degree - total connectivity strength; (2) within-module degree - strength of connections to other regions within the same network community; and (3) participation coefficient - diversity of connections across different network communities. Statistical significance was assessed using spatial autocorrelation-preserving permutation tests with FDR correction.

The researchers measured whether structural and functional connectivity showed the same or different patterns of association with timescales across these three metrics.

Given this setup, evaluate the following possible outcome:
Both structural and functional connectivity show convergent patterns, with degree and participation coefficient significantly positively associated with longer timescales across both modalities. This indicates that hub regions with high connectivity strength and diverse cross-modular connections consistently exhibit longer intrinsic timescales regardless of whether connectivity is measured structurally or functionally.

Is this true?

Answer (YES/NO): NO